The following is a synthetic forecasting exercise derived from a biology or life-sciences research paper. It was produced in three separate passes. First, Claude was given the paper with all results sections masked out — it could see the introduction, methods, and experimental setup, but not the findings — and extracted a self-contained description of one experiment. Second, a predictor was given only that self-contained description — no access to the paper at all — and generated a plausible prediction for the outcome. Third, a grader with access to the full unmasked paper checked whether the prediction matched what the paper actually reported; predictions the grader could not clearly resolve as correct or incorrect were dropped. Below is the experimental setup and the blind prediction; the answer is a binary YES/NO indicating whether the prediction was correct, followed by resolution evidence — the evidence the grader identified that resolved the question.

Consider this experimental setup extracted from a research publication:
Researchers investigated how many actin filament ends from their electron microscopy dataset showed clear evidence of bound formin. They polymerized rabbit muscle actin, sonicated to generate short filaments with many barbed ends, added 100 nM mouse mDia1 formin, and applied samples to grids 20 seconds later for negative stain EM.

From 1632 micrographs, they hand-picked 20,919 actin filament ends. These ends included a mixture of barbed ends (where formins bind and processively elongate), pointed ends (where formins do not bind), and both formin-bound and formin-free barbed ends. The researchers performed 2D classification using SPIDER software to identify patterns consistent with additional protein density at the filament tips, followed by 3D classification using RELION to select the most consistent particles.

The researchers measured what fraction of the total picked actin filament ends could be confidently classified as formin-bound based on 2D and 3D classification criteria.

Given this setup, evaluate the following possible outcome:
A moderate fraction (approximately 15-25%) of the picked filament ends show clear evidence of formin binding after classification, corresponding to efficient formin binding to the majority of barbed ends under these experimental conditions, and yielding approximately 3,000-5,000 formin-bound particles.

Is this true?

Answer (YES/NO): YES